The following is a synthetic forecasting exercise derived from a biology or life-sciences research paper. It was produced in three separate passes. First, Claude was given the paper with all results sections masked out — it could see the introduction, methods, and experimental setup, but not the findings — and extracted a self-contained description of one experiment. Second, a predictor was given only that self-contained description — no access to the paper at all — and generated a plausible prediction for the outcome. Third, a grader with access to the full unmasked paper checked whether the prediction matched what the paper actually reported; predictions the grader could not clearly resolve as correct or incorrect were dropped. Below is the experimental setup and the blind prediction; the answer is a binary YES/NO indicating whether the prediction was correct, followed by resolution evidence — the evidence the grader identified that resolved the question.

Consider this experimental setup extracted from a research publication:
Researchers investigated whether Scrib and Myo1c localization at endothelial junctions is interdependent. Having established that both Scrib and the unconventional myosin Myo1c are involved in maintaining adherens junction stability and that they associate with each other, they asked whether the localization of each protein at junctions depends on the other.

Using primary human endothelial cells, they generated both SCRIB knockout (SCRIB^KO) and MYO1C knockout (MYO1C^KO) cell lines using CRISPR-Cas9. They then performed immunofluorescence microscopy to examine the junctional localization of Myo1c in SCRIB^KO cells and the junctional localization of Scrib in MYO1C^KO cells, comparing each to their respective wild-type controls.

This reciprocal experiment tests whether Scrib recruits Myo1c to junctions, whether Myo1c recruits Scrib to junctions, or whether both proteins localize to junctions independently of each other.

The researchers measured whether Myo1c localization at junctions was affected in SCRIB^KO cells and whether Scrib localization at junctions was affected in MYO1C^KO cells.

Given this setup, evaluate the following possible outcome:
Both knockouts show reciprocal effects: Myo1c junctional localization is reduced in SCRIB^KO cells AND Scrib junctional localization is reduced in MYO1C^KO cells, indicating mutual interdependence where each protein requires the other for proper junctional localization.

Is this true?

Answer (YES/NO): NO